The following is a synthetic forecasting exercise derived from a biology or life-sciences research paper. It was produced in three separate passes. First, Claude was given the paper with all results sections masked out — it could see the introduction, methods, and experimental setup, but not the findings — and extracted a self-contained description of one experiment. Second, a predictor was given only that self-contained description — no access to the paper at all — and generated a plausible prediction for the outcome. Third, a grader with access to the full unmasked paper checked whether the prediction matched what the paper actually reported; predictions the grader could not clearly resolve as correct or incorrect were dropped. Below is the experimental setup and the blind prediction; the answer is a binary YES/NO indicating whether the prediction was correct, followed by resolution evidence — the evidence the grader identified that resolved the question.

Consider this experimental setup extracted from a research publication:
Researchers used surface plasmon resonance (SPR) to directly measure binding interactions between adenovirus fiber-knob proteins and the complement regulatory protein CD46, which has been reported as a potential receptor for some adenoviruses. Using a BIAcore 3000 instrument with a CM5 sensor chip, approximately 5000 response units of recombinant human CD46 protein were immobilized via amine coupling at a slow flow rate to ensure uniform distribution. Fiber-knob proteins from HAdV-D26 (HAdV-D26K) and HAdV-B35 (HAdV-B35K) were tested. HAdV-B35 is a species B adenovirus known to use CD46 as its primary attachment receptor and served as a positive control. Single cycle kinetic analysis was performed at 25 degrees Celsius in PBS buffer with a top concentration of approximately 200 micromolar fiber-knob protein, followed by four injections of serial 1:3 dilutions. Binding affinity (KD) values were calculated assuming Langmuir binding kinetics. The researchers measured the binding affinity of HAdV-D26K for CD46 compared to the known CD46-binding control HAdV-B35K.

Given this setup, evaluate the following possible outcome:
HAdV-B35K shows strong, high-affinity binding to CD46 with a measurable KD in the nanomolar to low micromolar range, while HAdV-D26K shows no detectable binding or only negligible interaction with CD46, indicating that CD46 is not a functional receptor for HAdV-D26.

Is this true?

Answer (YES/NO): YES